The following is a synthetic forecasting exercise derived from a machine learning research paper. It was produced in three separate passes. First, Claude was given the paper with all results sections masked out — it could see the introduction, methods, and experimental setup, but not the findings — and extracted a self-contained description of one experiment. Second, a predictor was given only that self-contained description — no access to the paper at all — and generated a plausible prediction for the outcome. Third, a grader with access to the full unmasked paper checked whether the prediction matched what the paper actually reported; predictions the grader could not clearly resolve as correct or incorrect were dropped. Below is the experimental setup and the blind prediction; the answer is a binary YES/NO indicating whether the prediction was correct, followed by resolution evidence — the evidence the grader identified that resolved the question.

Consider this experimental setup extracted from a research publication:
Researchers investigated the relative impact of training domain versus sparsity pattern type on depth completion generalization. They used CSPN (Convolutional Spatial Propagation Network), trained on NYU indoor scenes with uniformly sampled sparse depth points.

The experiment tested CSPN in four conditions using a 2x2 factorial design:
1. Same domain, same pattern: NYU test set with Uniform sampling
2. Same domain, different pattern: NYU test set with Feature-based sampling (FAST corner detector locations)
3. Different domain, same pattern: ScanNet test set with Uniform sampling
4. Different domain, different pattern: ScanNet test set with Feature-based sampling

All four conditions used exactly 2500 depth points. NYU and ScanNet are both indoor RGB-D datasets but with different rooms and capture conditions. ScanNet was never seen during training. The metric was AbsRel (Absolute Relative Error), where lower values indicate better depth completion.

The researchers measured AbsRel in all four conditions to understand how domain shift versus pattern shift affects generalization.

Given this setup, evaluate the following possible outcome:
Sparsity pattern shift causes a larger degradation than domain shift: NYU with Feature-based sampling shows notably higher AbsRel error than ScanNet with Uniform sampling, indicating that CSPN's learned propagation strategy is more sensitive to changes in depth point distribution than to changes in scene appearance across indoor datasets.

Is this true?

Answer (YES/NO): NO